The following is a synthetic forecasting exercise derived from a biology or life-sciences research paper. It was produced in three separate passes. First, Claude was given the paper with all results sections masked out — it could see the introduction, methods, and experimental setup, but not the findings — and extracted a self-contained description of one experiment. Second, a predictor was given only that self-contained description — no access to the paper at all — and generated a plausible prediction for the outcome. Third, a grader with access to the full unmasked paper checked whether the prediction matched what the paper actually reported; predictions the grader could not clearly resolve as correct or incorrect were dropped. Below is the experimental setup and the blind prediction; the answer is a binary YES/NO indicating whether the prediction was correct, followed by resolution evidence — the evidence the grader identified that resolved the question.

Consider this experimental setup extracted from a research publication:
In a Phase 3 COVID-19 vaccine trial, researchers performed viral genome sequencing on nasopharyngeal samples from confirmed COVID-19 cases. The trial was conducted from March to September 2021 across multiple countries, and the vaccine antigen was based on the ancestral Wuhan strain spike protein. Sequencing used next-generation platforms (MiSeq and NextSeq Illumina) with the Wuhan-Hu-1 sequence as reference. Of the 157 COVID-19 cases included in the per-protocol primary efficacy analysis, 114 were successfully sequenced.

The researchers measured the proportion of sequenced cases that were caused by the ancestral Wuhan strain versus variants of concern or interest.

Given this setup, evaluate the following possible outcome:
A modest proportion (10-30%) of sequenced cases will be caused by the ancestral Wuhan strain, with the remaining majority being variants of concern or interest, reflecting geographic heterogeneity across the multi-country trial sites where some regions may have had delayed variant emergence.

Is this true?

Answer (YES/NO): NO